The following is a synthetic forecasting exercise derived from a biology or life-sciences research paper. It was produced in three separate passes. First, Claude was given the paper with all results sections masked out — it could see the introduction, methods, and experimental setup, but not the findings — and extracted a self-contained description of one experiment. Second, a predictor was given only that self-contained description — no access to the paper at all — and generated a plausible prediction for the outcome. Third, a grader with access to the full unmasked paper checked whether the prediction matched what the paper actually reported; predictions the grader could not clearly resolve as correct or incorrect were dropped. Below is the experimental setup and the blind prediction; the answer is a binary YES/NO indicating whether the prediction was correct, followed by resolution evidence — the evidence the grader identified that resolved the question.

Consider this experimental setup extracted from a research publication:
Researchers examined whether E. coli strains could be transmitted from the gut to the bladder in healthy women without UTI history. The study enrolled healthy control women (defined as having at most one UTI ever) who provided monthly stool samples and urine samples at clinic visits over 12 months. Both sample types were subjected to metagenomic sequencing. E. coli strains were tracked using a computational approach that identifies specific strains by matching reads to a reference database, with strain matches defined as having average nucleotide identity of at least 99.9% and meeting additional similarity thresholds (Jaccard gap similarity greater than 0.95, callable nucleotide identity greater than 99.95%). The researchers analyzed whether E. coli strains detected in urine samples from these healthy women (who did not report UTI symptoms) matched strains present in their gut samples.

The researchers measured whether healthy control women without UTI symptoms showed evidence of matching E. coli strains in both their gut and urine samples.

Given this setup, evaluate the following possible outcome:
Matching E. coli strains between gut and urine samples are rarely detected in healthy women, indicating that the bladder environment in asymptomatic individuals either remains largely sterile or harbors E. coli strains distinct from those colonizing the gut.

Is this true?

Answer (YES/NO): NO